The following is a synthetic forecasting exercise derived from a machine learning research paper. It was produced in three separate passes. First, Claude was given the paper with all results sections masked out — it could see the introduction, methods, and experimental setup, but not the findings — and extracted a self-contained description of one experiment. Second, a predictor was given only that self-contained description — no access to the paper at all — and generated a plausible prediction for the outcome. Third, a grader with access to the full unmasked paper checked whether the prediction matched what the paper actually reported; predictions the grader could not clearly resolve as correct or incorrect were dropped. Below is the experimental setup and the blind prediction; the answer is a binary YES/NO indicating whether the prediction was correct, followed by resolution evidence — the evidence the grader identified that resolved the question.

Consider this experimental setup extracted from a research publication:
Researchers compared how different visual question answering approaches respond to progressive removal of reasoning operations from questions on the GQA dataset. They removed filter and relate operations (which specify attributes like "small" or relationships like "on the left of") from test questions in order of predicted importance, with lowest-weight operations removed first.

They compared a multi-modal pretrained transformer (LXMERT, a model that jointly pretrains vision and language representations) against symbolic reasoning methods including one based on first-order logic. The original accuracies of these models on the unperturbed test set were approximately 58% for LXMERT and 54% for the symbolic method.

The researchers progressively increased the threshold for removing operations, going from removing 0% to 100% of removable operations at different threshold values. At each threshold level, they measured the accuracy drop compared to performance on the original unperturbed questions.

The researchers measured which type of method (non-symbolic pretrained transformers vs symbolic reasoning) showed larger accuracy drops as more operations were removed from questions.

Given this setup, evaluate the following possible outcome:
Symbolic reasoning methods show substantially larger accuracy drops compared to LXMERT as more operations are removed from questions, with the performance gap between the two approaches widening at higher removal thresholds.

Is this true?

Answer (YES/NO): NO